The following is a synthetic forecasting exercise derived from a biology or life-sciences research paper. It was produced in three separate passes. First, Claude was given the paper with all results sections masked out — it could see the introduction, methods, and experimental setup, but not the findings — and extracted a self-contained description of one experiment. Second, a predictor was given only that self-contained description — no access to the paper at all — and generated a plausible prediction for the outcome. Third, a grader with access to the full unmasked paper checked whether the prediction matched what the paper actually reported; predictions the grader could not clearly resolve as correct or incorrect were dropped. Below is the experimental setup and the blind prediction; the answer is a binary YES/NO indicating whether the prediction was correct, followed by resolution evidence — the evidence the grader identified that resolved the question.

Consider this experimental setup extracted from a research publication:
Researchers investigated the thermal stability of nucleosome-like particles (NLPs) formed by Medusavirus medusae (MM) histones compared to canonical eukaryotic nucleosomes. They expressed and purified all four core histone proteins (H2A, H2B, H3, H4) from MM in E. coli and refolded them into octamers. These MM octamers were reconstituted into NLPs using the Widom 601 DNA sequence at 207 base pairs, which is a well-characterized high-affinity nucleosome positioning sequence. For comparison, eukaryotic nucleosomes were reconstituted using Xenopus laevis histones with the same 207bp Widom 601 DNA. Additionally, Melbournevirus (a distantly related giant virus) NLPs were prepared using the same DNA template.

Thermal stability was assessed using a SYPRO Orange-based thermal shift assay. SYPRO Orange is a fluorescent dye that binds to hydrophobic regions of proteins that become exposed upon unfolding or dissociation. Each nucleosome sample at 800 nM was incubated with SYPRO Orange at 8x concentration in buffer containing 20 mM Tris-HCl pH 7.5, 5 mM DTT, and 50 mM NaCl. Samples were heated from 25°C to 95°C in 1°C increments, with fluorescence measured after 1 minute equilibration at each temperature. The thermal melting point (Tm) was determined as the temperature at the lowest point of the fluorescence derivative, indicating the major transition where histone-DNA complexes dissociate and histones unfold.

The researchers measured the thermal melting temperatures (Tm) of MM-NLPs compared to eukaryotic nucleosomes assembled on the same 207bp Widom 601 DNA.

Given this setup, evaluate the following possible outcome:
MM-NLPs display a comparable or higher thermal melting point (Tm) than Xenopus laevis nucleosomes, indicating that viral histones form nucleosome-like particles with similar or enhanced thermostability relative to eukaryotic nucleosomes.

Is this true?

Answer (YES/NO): NO